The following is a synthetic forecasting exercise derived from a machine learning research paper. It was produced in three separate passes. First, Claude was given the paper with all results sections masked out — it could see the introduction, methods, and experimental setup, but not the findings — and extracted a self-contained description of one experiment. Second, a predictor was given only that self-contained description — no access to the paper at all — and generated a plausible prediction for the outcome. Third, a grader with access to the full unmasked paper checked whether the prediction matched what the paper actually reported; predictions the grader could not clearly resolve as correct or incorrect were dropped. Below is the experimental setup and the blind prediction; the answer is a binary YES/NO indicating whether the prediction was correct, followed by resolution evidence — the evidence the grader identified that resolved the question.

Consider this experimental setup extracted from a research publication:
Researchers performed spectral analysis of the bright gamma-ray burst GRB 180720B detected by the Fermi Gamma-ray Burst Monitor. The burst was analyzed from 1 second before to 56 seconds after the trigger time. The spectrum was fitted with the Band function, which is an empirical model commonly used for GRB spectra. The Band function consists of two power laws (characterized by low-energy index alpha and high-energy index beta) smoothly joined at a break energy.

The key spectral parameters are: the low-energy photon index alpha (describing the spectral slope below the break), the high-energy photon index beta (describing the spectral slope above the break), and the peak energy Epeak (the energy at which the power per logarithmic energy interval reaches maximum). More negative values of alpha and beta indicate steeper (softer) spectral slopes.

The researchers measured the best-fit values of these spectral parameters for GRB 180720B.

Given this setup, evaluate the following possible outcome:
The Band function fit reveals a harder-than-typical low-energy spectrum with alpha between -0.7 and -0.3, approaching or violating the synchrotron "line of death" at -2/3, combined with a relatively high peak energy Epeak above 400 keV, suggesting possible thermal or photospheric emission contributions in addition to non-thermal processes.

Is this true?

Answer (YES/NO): NO